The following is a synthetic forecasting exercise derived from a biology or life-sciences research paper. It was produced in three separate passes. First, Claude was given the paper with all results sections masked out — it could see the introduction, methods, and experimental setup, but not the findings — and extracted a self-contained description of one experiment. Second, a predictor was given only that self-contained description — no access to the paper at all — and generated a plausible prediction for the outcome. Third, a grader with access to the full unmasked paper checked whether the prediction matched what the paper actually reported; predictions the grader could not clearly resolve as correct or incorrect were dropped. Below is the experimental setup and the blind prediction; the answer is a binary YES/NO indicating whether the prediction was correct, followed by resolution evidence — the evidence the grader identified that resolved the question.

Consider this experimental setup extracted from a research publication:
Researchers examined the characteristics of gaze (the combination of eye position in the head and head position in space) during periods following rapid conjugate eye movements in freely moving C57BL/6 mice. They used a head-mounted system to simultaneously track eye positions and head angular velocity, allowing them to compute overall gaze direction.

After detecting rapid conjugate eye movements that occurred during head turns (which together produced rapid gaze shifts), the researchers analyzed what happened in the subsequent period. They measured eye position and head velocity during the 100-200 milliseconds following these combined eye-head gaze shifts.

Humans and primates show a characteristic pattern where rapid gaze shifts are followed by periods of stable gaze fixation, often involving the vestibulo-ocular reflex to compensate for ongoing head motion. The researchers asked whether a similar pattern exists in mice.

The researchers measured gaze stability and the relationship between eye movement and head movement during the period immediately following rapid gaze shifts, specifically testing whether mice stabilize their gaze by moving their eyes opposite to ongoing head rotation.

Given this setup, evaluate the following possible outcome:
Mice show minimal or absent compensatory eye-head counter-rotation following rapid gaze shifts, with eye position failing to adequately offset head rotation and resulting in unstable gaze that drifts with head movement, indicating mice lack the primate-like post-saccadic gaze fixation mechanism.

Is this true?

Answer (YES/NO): NO